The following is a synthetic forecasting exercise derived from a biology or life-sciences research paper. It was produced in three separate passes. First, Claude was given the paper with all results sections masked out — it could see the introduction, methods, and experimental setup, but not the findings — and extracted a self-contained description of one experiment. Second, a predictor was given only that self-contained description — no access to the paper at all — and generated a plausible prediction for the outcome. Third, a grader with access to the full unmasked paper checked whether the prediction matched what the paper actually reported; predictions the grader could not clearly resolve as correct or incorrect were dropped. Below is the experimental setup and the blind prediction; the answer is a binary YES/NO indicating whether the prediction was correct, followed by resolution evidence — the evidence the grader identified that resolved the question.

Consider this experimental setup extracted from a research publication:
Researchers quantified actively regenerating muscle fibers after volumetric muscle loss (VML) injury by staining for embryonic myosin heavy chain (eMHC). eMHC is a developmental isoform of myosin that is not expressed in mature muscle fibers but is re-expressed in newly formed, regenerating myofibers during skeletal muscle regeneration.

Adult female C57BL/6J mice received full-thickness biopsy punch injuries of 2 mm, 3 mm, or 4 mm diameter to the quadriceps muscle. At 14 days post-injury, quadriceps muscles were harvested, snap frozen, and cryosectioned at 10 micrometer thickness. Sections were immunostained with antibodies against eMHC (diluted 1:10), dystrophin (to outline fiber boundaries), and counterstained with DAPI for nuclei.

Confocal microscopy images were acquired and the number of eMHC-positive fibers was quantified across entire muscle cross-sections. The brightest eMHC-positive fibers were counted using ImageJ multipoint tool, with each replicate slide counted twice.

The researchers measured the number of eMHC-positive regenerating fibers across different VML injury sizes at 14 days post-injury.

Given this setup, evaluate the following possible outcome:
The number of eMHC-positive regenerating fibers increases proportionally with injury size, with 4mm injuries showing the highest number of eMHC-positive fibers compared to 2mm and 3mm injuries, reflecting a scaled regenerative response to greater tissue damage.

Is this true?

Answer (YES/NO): NO